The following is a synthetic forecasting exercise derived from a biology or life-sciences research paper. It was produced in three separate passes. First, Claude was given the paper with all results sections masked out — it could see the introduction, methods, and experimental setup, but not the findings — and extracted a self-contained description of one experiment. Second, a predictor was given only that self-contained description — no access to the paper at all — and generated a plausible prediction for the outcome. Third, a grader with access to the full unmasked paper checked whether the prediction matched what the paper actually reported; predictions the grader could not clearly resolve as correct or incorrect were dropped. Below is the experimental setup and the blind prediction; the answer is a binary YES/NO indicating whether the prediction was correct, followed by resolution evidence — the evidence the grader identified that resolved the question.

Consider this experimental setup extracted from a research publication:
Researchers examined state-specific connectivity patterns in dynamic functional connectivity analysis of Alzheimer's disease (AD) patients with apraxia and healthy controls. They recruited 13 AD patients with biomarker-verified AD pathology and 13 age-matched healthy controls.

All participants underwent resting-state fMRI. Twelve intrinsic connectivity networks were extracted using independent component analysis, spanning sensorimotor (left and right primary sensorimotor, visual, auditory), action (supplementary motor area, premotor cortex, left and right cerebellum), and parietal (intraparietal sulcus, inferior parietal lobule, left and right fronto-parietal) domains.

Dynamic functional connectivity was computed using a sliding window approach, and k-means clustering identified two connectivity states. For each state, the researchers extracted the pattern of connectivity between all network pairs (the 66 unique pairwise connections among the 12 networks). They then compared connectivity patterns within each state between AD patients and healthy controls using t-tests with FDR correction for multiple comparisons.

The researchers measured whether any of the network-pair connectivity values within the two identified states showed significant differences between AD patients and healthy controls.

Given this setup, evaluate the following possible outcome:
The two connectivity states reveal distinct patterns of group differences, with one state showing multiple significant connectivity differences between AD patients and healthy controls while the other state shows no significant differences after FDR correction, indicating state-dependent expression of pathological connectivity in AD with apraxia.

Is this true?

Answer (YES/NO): NO